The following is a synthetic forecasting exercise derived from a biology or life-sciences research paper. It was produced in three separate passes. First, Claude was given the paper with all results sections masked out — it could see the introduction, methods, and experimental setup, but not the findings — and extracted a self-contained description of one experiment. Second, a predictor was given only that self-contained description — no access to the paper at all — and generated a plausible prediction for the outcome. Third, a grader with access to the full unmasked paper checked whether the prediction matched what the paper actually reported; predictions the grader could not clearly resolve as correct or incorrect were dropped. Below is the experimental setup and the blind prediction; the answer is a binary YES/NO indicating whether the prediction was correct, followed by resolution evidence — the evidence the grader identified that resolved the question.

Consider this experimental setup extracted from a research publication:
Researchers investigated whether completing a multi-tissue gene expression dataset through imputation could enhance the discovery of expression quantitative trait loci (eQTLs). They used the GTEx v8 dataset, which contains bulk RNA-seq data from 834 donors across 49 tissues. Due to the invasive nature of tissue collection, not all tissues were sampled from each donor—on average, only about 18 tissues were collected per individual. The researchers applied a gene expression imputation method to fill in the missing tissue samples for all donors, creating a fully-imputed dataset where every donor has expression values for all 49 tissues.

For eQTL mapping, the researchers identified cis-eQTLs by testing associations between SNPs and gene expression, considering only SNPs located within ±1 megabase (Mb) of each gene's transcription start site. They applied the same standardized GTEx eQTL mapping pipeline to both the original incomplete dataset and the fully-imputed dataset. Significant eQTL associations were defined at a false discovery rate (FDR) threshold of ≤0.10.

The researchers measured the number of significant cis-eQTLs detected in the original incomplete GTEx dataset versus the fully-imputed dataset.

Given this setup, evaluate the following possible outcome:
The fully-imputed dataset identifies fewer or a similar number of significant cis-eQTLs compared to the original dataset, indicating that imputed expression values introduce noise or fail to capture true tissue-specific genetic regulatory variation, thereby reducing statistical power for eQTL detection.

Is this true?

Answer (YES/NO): NO